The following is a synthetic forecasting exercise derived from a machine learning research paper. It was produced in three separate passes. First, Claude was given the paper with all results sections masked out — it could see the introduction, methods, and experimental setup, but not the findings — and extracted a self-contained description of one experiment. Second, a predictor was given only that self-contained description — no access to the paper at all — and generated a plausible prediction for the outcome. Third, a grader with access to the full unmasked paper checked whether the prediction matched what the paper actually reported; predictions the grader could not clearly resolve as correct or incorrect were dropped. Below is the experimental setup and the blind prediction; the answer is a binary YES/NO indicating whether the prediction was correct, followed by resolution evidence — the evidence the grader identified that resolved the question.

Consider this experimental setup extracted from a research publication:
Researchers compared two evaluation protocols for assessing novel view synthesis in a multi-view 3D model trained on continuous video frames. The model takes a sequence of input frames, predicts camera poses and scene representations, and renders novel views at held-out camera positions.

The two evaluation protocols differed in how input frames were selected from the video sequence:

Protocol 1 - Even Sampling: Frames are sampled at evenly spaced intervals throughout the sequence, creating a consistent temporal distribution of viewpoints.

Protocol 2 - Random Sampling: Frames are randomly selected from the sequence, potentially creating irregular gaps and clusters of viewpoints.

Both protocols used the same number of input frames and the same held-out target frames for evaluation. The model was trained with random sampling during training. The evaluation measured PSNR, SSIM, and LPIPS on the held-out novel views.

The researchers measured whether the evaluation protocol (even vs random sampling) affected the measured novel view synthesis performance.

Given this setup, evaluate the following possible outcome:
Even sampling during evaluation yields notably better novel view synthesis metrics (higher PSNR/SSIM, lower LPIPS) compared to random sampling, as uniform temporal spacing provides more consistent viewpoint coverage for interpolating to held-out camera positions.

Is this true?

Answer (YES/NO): NO